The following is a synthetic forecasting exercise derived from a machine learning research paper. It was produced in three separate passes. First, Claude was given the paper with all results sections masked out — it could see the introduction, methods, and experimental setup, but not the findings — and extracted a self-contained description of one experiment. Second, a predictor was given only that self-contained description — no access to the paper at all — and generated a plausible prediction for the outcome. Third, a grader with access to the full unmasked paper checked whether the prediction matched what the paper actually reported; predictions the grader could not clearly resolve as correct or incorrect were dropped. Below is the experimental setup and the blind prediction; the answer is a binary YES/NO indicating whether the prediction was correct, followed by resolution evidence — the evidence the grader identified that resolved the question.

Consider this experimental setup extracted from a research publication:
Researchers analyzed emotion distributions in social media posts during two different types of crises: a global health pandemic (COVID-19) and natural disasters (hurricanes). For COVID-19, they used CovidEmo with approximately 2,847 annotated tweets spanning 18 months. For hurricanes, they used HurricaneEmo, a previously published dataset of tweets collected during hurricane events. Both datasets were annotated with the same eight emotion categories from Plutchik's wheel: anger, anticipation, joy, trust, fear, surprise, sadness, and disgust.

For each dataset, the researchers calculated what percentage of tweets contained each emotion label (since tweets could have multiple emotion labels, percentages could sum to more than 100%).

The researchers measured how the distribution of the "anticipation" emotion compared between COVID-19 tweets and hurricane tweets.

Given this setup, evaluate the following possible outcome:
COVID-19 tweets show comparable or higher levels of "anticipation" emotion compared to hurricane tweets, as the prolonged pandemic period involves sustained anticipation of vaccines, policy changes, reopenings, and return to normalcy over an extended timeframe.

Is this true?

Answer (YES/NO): NO